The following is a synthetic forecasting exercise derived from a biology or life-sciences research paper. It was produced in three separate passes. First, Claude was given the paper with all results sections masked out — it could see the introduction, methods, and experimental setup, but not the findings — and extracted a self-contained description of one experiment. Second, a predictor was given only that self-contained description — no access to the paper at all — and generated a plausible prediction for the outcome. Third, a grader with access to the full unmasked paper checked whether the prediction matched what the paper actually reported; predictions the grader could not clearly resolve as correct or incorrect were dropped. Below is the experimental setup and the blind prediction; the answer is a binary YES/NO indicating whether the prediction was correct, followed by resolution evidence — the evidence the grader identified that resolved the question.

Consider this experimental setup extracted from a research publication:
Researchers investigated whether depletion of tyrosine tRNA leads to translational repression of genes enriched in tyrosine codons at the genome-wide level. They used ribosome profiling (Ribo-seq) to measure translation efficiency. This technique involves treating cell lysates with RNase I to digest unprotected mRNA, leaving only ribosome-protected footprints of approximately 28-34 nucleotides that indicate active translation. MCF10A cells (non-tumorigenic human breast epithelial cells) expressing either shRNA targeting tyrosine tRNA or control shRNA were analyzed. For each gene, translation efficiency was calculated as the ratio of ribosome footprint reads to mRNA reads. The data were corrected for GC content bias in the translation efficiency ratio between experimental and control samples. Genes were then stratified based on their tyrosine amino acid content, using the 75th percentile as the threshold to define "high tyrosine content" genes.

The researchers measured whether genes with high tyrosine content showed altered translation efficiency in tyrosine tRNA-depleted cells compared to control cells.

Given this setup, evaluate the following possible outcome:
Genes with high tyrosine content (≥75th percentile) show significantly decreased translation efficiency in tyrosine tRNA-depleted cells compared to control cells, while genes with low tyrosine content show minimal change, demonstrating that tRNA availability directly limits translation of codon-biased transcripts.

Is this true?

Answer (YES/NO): YES